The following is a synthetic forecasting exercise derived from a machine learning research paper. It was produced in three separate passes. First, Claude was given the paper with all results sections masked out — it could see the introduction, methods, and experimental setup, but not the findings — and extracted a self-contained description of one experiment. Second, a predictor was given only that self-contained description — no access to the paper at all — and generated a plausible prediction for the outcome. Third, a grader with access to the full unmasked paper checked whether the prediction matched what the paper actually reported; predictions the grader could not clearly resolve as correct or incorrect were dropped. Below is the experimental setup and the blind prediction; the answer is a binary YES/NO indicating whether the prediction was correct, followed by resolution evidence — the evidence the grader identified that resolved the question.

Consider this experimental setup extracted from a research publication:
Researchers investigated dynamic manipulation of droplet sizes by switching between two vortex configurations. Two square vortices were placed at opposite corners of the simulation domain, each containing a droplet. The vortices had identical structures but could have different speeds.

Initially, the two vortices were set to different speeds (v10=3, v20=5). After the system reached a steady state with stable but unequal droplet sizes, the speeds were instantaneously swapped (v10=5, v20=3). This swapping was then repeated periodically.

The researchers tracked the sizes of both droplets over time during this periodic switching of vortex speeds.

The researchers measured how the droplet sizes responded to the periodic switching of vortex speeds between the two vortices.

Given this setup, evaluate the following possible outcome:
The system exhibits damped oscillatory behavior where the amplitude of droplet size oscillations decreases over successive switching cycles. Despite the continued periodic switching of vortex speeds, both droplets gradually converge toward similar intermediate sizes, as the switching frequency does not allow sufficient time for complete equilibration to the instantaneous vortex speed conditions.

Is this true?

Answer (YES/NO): NO